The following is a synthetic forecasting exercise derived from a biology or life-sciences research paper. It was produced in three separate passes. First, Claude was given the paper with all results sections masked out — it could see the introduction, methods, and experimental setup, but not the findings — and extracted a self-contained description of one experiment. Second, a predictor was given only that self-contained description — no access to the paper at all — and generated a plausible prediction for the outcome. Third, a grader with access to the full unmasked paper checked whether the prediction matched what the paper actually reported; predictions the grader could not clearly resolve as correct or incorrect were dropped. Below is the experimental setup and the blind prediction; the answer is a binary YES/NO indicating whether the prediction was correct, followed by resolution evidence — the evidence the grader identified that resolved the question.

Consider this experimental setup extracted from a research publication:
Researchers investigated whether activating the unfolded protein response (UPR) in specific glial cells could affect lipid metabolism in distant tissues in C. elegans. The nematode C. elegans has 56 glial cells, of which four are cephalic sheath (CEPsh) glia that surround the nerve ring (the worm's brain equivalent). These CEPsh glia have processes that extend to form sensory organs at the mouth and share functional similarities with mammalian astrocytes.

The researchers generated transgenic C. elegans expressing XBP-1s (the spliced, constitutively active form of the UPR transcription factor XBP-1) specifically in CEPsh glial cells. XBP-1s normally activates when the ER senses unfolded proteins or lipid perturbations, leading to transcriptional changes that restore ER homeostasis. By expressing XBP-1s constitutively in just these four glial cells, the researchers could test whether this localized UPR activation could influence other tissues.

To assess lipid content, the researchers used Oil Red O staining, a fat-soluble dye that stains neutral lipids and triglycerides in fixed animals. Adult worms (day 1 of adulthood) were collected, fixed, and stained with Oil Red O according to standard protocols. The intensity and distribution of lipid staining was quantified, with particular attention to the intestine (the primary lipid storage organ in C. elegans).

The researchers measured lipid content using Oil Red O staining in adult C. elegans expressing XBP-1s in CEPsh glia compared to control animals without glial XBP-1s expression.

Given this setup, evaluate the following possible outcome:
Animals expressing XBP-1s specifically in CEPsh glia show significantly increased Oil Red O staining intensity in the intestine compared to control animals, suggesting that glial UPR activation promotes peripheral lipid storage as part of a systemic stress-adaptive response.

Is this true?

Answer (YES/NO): NO